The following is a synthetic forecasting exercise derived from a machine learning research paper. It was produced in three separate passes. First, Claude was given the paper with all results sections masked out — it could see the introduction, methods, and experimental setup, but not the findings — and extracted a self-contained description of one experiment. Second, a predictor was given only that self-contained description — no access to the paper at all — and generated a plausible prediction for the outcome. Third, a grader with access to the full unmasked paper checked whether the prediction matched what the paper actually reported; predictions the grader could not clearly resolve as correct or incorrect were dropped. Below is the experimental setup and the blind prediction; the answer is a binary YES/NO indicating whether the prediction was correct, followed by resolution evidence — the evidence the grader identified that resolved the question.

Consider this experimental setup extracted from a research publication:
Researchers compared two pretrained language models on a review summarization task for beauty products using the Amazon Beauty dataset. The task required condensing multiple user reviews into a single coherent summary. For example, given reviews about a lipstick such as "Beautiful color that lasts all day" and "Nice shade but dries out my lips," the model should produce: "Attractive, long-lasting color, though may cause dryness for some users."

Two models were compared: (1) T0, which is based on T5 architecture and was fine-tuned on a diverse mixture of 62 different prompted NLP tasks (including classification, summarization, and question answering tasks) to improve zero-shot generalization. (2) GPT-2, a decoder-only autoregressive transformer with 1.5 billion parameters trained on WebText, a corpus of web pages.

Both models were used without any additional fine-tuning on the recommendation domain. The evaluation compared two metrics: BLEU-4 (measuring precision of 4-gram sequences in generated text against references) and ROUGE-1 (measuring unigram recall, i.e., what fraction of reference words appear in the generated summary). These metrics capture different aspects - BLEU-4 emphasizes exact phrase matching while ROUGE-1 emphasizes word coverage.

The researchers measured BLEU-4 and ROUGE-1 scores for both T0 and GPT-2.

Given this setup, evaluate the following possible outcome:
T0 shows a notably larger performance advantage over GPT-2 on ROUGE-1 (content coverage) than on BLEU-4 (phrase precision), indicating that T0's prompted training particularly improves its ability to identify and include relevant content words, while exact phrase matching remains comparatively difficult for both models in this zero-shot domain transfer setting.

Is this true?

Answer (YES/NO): NO